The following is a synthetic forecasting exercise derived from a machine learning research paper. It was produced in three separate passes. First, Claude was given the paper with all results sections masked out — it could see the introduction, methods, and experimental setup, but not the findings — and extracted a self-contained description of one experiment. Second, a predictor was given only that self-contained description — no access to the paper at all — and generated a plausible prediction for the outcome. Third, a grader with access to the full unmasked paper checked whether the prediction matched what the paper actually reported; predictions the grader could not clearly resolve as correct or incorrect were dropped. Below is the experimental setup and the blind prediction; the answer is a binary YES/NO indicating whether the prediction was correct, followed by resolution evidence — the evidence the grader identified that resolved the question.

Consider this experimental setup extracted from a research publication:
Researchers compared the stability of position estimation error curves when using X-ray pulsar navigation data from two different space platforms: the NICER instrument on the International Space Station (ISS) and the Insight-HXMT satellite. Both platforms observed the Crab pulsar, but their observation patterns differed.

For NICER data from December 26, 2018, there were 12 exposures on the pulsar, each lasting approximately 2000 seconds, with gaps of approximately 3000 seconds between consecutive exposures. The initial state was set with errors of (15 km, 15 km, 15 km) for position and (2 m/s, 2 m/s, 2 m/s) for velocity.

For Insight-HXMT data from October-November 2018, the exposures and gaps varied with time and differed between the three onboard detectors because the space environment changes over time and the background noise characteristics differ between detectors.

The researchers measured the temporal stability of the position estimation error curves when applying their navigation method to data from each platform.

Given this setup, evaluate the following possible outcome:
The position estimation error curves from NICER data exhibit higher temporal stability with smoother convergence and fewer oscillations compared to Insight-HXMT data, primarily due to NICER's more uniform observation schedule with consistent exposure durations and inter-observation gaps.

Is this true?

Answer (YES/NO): YES